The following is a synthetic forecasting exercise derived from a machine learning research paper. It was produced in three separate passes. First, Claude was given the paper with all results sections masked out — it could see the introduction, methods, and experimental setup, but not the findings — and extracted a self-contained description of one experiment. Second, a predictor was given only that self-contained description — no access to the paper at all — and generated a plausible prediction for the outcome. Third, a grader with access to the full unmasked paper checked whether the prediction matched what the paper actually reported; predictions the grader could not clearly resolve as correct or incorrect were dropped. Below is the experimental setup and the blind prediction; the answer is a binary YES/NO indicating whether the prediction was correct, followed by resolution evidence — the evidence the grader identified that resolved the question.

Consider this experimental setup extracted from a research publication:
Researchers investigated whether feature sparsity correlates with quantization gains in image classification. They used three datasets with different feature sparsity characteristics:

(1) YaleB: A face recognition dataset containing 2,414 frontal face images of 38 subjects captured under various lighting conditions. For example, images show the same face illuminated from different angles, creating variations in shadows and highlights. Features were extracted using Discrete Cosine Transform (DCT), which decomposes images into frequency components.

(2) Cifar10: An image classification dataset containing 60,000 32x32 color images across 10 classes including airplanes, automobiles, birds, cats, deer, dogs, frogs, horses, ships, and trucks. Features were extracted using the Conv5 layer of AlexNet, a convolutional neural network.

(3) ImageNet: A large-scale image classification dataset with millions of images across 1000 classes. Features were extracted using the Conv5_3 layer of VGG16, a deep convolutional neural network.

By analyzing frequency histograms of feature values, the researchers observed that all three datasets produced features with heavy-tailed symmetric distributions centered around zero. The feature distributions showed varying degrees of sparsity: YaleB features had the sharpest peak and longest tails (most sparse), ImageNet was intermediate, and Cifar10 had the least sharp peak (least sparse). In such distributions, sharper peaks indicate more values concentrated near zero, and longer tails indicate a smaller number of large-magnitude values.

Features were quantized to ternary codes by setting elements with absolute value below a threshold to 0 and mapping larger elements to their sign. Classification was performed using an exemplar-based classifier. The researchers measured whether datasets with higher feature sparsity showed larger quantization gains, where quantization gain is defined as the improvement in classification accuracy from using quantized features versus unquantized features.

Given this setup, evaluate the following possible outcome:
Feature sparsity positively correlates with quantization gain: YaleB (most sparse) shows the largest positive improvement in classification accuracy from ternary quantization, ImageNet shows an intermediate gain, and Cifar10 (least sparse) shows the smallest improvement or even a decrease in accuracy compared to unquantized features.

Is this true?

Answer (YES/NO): YES